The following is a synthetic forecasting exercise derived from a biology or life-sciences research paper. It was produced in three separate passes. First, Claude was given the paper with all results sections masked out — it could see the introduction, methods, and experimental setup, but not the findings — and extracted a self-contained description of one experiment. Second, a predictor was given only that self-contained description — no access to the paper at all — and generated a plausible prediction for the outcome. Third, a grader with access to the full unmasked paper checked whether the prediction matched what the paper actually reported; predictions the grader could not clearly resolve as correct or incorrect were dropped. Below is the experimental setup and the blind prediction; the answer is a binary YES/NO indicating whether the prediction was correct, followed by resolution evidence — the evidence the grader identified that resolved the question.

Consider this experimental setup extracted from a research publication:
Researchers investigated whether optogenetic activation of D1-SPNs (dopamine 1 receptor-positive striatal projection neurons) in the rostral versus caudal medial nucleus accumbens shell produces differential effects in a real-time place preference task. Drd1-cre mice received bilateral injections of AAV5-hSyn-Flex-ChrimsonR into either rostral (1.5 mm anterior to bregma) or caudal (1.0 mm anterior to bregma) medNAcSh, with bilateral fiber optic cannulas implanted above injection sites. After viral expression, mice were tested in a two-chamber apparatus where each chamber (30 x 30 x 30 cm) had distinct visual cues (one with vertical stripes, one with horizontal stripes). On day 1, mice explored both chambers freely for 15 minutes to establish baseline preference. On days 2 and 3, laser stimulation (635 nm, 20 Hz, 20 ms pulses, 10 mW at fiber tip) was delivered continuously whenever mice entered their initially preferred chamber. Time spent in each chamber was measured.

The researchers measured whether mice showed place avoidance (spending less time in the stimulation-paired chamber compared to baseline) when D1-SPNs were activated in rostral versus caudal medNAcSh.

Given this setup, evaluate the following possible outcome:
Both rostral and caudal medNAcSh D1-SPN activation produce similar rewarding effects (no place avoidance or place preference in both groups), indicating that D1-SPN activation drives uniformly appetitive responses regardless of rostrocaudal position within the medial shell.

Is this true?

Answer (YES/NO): NO